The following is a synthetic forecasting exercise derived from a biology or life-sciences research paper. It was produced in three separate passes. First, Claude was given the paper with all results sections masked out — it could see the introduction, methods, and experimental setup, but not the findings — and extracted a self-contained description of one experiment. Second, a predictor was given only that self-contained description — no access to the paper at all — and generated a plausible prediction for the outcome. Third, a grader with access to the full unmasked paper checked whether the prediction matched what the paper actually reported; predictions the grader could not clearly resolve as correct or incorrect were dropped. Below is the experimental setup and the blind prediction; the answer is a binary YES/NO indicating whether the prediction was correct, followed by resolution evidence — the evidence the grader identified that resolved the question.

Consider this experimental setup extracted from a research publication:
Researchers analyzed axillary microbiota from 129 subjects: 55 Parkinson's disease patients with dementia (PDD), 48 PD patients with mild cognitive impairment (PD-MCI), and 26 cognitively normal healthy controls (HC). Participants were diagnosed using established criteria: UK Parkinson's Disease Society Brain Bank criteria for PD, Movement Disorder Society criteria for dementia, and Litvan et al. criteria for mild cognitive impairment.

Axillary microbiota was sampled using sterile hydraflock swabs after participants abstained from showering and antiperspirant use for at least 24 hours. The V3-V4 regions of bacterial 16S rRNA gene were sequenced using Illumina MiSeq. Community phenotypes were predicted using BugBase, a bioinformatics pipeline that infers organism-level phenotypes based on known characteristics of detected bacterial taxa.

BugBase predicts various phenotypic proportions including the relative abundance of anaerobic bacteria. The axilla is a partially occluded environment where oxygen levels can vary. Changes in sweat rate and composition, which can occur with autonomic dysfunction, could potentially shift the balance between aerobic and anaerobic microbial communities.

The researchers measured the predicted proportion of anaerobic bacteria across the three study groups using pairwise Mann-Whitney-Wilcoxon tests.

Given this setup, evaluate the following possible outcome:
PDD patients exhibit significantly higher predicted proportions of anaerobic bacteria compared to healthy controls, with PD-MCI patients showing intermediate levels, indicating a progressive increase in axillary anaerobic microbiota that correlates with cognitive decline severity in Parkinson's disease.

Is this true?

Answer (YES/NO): NO